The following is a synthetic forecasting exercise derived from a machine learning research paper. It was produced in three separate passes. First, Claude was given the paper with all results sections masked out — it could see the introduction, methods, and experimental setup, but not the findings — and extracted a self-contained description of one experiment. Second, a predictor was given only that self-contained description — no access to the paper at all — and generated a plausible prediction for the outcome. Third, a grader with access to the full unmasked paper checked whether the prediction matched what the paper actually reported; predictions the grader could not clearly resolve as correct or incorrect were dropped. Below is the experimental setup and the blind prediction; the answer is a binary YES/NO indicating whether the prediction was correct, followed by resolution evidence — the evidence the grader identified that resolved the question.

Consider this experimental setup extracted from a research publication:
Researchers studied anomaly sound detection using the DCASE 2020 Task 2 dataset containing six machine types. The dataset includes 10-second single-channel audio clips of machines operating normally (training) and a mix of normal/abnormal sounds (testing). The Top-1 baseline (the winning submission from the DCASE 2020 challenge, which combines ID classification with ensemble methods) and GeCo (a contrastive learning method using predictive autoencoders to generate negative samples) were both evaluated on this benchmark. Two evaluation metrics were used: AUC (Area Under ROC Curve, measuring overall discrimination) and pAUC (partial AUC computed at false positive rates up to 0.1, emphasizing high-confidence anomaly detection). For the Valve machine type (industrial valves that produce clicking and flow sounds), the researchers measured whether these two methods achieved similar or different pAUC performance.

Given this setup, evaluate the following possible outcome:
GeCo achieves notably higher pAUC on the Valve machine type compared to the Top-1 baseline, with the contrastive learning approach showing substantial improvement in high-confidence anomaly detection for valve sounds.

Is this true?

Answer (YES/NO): NO